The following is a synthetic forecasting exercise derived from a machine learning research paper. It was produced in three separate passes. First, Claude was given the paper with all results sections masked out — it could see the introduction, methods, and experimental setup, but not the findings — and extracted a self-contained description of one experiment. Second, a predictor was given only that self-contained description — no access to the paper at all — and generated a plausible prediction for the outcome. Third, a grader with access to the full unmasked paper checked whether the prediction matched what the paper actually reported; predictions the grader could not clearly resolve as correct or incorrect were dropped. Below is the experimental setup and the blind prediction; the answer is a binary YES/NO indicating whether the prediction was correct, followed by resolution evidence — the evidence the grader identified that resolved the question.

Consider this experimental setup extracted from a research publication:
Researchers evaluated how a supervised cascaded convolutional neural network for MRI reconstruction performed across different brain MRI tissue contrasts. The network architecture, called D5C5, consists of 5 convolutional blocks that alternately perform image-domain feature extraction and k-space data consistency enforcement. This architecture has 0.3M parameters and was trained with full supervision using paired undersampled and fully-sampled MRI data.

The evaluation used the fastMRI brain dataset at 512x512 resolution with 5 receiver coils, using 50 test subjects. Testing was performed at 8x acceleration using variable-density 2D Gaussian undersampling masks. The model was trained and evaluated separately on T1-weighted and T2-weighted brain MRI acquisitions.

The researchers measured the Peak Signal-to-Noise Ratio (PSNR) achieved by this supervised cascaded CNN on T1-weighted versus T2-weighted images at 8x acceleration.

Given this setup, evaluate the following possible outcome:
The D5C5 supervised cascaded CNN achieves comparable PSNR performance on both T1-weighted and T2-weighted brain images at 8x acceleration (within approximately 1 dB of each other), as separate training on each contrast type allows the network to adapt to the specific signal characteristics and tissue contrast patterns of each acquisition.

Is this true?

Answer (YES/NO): NO